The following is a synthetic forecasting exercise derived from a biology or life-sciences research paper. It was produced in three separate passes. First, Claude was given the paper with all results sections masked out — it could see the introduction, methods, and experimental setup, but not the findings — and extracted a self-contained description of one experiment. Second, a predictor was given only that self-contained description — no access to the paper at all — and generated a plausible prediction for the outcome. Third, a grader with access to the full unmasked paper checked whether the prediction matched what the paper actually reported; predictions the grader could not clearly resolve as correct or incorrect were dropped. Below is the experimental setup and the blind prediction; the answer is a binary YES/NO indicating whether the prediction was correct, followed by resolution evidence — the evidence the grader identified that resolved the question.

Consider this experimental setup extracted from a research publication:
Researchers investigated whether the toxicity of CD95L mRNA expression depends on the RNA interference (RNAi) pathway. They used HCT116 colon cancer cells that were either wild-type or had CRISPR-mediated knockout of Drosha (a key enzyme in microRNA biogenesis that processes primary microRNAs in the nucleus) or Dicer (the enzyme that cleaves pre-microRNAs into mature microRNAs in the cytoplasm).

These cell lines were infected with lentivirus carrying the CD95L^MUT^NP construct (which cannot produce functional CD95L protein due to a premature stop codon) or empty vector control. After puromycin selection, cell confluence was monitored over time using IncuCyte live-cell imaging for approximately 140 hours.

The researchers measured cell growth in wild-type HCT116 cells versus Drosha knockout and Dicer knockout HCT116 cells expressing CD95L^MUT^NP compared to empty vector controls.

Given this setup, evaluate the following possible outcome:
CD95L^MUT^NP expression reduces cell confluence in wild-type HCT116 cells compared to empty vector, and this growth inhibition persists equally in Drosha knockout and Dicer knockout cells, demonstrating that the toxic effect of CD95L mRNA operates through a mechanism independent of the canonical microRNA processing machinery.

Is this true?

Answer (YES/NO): NO